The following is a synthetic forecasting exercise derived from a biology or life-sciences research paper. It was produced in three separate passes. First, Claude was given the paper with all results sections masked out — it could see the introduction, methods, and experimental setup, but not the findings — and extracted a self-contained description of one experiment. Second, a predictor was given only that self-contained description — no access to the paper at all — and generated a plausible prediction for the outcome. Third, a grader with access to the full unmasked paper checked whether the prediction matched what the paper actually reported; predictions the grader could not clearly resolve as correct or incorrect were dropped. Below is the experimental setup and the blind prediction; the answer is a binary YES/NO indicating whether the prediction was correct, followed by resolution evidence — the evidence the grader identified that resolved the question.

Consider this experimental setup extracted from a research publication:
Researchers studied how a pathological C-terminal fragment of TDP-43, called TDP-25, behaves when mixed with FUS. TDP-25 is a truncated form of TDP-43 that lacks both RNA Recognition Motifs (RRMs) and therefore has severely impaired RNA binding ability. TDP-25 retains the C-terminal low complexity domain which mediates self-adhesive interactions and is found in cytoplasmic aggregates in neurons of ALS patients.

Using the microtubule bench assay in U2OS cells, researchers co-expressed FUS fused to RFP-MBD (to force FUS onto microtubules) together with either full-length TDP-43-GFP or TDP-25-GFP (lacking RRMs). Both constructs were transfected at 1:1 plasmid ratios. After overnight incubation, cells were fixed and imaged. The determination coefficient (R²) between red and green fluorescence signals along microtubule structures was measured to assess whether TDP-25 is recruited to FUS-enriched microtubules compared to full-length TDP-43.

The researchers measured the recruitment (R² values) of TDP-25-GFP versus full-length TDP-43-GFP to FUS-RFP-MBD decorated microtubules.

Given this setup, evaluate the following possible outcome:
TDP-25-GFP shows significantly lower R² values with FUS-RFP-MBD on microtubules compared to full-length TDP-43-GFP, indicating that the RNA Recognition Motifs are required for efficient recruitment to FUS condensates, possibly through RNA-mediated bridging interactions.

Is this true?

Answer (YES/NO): YES